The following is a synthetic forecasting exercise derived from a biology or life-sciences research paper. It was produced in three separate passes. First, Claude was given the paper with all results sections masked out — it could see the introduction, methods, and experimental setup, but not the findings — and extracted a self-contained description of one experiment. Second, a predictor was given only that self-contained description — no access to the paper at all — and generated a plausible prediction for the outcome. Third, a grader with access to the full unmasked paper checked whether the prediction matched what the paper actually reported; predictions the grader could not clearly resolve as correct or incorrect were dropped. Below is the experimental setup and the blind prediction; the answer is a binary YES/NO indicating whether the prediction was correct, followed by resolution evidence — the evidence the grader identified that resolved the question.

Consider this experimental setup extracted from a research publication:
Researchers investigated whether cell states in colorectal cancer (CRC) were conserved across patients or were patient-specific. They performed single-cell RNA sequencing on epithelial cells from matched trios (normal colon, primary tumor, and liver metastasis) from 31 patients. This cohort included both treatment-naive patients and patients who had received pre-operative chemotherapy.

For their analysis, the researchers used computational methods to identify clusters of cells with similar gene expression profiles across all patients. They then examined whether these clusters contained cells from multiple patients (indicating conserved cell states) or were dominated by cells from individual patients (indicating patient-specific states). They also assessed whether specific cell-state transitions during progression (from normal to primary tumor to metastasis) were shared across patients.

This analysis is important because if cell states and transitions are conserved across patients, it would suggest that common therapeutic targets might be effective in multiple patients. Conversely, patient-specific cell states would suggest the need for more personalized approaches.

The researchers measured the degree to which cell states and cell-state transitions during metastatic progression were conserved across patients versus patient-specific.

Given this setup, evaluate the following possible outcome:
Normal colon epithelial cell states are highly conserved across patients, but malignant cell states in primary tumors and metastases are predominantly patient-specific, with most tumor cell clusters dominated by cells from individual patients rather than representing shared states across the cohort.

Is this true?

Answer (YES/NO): NO